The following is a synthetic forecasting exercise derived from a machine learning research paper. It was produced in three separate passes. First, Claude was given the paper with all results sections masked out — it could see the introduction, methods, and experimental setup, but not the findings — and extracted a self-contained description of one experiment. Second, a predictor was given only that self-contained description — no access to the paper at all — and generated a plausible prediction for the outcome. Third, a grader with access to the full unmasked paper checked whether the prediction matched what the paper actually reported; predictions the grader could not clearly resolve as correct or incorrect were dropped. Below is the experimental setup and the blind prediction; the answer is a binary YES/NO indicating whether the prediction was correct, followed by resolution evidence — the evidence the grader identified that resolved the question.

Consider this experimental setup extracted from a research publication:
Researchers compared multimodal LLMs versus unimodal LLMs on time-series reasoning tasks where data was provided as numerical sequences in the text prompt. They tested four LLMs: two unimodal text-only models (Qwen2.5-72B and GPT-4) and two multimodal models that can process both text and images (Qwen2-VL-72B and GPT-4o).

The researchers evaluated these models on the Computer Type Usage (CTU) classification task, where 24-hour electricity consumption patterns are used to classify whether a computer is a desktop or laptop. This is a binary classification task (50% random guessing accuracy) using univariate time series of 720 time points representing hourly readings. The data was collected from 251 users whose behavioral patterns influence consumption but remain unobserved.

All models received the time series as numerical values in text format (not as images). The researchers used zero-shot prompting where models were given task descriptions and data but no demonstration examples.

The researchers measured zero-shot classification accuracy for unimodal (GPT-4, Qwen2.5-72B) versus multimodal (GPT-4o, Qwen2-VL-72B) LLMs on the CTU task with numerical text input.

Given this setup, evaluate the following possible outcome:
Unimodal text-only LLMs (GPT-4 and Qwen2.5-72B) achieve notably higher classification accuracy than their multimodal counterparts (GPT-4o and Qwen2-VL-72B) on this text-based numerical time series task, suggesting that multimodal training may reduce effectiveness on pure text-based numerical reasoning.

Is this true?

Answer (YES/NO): NO